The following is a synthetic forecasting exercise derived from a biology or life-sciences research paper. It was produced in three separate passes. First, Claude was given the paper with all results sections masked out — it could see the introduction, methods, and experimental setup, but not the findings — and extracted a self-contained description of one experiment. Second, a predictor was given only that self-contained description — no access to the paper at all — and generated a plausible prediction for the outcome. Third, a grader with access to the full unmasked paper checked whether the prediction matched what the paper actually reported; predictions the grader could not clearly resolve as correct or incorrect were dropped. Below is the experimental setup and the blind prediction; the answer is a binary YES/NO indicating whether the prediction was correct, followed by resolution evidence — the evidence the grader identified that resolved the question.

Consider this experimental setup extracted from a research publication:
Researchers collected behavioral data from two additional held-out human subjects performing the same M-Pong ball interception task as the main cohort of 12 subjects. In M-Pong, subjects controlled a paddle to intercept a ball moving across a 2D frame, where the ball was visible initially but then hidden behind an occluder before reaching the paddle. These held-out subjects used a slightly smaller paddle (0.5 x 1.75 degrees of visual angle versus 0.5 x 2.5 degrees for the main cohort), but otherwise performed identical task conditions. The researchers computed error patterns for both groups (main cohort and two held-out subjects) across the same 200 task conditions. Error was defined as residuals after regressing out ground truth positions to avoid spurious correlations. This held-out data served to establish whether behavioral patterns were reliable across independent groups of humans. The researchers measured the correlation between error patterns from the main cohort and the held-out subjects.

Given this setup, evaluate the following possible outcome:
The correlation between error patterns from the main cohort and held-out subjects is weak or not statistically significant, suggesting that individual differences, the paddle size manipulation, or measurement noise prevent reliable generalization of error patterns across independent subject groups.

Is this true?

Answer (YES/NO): NO